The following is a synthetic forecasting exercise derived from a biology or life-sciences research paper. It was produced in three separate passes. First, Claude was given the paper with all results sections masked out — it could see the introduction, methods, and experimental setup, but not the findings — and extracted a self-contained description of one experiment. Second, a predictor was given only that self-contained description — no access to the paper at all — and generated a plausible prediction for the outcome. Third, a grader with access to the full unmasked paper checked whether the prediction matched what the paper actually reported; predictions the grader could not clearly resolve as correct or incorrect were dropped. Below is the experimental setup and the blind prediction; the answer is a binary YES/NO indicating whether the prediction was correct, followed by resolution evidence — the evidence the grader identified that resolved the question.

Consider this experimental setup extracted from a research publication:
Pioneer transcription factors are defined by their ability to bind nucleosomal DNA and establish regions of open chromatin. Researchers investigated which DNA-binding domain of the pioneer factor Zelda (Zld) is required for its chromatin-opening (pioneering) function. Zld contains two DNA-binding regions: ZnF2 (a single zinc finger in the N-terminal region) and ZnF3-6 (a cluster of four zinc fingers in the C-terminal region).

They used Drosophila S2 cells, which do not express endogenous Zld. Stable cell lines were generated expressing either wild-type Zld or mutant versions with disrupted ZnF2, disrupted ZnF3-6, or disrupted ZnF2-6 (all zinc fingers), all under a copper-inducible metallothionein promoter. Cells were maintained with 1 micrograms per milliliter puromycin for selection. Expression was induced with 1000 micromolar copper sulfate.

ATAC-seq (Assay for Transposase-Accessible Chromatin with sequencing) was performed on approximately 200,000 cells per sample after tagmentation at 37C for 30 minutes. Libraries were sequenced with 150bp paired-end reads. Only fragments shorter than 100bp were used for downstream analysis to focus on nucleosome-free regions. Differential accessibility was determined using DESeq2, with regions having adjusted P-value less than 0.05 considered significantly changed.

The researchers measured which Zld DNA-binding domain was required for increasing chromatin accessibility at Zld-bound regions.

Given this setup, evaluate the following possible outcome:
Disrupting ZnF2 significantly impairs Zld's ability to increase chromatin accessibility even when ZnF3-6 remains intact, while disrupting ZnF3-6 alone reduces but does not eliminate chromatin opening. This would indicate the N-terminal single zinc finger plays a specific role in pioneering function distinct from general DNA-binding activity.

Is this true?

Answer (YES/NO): NO